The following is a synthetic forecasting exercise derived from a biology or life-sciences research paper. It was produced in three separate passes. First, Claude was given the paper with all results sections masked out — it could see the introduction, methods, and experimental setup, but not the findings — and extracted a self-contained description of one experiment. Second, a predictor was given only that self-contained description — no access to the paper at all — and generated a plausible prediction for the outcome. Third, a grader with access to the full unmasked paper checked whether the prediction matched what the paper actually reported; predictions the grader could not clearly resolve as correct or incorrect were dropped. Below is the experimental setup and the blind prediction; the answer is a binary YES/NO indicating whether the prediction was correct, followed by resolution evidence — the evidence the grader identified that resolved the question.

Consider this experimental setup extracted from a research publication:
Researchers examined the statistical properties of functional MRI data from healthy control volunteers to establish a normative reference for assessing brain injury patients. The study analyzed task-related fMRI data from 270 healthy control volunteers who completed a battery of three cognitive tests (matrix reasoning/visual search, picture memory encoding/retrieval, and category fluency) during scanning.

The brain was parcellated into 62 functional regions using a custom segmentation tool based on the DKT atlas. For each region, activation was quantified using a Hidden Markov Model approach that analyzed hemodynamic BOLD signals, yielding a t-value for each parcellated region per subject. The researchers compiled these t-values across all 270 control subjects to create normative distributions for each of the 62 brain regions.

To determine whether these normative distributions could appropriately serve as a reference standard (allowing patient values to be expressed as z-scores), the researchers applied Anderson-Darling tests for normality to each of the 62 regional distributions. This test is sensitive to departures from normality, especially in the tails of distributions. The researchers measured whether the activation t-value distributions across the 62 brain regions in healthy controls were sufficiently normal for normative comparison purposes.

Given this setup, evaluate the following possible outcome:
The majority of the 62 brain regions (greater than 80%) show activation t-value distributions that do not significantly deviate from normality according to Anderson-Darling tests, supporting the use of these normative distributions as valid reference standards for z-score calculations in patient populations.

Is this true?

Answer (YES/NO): YES